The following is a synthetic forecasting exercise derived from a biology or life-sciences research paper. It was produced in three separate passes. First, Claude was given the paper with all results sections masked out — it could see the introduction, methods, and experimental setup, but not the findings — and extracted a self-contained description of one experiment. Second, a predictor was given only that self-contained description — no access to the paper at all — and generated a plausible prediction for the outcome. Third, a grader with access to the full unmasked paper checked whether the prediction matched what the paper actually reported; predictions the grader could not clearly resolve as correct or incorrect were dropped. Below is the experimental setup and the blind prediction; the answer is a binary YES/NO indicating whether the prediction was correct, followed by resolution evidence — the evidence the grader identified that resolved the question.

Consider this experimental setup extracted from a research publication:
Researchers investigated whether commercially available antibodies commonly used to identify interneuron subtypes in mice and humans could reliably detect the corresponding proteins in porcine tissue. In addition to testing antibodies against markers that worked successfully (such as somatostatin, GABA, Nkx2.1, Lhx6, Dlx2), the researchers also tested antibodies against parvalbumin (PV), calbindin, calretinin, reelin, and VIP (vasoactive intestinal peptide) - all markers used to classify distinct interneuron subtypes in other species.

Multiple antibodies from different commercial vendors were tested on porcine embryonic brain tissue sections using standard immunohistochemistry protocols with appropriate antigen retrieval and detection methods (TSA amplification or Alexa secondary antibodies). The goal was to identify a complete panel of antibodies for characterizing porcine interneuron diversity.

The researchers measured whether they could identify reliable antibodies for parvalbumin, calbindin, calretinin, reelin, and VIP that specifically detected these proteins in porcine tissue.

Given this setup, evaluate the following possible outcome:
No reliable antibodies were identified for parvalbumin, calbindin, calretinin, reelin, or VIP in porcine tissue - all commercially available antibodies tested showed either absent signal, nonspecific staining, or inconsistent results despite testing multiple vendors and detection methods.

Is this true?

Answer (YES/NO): YES